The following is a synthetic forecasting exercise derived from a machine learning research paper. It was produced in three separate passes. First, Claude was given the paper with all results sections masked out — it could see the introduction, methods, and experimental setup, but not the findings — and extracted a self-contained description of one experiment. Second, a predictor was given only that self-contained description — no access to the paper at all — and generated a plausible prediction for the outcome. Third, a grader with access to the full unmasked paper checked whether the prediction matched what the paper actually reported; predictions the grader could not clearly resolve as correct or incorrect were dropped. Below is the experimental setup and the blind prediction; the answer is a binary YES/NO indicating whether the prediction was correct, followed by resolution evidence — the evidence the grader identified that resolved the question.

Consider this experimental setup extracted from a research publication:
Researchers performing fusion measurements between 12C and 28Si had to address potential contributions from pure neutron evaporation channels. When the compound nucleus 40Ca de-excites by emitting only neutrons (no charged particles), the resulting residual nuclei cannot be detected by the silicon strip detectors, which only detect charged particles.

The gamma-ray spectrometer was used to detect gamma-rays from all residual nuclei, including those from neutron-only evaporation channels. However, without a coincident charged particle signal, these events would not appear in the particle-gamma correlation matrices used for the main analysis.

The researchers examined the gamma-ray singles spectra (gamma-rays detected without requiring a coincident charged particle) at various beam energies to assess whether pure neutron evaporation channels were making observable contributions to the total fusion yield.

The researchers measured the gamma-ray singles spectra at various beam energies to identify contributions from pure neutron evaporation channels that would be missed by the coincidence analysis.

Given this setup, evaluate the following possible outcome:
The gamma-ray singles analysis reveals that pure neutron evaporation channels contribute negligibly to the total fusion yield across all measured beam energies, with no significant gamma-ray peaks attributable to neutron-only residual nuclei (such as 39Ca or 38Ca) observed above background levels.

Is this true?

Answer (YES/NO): YES